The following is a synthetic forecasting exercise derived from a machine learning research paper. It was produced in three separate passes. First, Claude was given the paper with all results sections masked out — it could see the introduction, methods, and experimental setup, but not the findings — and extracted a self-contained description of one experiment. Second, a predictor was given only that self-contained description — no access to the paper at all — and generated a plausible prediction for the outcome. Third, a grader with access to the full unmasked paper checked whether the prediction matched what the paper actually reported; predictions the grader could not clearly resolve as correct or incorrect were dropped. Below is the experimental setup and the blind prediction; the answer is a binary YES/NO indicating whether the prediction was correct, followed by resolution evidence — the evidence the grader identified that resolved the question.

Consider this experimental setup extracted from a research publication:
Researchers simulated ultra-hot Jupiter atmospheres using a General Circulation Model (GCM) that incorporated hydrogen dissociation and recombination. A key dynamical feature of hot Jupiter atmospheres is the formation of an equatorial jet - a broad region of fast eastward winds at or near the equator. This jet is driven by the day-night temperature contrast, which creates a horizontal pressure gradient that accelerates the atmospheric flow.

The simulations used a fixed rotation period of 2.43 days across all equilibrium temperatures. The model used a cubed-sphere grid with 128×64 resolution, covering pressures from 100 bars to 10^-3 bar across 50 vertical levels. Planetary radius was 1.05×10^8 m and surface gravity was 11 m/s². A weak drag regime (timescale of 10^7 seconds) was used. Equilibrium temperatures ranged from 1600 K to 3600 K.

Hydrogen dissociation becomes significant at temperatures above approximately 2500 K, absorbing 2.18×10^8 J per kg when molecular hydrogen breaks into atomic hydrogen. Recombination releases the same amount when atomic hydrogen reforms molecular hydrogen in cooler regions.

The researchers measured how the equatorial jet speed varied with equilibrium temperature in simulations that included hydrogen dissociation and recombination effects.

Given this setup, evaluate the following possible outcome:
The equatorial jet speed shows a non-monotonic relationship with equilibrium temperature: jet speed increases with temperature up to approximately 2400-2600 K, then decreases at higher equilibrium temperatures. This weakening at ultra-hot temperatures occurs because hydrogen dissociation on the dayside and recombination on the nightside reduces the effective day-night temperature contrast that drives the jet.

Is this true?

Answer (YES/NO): NO